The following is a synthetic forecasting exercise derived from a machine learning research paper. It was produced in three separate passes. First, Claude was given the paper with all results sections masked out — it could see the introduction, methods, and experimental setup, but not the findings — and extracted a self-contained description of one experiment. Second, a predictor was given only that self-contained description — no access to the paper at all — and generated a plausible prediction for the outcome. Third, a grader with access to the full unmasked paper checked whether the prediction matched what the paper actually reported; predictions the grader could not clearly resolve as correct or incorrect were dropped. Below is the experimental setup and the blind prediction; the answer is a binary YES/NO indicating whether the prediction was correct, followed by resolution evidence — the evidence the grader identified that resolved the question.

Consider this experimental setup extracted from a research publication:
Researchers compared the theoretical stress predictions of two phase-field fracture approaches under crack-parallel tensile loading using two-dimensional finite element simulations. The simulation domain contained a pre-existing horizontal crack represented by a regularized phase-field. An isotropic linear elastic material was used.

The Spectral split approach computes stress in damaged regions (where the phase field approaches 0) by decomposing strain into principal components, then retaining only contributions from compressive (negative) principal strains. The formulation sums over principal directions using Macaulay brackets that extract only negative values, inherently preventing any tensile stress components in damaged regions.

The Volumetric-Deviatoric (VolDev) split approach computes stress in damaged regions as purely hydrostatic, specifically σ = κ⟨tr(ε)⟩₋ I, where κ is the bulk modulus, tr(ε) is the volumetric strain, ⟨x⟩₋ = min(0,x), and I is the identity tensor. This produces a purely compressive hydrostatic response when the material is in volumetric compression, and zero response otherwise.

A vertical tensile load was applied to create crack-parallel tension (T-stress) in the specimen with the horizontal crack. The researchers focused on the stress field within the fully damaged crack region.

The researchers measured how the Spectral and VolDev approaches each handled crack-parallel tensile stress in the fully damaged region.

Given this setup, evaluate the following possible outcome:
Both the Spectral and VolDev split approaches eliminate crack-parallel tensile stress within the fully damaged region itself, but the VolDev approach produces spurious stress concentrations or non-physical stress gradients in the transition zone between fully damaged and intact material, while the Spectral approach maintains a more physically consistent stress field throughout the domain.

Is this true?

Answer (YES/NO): NO